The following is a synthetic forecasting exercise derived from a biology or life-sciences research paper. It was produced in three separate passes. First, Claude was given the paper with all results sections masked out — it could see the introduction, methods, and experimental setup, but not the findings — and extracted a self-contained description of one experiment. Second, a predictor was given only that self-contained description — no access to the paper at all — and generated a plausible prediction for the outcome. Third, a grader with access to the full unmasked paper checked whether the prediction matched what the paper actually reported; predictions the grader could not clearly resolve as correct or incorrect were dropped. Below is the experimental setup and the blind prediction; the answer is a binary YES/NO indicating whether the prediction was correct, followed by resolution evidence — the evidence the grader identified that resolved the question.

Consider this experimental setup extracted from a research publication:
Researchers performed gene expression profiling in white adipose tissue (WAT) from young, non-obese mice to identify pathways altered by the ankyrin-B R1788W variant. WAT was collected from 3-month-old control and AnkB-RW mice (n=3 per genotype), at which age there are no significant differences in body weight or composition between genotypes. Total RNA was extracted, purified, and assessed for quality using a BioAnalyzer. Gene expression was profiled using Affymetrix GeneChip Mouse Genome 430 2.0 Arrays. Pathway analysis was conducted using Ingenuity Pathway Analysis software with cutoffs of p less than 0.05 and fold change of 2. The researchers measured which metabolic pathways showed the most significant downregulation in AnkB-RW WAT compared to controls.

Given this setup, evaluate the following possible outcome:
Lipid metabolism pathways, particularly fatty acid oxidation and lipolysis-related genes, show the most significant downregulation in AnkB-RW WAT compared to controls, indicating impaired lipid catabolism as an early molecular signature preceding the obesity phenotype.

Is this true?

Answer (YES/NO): NO